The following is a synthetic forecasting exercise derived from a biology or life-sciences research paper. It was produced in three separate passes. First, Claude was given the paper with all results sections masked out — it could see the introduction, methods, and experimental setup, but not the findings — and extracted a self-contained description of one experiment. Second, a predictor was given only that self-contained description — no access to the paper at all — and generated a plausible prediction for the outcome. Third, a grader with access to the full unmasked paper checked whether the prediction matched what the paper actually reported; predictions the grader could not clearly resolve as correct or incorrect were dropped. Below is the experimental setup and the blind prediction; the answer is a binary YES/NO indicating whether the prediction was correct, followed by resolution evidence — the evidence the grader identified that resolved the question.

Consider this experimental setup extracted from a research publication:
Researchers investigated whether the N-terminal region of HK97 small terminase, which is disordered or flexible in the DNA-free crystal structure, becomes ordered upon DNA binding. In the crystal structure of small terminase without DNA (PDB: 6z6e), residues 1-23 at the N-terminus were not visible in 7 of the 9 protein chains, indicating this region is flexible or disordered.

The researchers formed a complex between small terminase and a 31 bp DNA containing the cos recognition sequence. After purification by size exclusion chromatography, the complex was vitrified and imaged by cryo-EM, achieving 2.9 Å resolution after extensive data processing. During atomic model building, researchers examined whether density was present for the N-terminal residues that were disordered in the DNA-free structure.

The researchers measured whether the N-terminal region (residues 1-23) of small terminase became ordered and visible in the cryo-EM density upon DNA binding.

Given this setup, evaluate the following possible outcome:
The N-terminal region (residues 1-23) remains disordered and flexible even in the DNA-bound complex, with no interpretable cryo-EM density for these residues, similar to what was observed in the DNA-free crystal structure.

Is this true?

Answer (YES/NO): NO